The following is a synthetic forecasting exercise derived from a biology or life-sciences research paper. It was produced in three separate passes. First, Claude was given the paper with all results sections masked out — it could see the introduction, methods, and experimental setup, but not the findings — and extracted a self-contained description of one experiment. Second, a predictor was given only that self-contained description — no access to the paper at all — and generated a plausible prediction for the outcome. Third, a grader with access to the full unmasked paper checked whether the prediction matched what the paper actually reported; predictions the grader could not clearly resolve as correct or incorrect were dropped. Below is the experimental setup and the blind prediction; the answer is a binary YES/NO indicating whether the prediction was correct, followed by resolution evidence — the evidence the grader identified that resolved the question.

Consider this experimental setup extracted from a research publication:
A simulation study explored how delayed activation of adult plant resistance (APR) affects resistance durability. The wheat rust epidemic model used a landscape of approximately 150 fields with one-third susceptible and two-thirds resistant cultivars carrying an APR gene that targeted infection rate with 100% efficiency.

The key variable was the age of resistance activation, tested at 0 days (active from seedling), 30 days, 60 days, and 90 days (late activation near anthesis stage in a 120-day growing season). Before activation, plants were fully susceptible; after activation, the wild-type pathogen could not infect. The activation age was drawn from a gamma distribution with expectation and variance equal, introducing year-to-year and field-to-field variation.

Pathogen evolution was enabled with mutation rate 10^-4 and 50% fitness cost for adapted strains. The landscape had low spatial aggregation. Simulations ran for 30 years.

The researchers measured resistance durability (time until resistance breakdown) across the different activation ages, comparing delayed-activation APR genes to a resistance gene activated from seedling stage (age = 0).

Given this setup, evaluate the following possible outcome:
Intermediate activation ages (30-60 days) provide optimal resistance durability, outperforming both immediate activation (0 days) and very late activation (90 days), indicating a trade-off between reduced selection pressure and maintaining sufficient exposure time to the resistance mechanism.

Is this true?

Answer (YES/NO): NO